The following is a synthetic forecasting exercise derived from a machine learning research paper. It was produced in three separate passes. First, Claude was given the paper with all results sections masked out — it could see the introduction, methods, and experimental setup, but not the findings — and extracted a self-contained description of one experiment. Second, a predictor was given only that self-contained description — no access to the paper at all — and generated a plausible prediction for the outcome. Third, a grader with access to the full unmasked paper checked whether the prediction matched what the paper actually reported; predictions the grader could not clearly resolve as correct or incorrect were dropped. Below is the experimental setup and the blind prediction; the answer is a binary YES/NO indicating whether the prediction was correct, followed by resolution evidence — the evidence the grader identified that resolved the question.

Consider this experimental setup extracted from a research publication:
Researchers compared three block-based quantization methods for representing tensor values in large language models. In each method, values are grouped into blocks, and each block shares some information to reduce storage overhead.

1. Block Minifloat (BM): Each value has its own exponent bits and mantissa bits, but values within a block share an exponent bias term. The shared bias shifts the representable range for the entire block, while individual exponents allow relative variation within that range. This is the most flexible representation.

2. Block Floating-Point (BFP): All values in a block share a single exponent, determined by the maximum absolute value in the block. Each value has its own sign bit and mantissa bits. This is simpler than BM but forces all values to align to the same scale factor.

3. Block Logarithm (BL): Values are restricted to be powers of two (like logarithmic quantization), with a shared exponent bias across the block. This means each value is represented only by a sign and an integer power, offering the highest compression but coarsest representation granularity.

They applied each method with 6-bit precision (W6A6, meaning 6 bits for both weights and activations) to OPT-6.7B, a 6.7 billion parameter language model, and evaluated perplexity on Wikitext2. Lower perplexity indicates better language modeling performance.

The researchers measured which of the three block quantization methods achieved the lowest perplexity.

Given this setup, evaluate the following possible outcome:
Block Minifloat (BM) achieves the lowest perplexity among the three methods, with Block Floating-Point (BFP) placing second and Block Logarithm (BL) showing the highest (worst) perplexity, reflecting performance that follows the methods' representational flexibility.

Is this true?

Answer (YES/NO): NO